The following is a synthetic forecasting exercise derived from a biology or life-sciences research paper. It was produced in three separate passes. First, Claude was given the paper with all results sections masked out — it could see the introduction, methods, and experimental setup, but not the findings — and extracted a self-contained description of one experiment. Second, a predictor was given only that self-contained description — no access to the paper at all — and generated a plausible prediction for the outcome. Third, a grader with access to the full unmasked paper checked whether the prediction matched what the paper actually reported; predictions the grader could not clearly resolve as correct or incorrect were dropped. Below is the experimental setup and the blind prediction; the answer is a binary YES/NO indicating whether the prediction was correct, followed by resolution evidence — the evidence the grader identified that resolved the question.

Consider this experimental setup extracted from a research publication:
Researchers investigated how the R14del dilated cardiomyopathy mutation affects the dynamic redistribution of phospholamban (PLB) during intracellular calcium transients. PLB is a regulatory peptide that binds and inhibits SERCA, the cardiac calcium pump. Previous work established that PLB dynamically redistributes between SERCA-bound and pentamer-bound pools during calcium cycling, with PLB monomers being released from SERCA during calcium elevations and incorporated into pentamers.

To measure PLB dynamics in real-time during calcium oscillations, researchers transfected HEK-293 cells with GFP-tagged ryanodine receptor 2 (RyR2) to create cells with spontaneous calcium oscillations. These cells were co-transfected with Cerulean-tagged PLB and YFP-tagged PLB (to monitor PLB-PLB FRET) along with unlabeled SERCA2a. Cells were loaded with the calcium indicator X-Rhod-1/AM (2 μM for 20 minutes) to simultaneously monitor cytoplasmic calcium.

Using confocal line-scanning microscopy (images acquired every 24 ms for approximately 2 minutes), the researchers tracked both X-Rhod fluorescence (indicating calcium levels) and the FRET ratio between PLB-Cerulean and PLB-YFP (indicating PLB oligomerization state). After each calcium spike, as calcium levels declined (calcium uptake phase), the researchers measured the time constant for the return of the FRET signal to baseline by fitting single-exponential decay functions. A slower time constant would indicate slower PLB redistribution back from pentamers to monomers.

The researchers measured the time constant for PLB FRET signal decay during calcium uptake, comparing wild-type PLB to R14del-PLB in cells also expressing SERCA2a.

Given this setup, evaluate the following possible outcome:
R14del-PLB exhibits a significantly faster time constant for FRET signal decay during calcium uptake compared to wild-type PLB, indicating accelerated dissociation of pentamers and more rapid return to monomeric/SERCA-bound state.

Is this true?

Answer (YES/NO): NO